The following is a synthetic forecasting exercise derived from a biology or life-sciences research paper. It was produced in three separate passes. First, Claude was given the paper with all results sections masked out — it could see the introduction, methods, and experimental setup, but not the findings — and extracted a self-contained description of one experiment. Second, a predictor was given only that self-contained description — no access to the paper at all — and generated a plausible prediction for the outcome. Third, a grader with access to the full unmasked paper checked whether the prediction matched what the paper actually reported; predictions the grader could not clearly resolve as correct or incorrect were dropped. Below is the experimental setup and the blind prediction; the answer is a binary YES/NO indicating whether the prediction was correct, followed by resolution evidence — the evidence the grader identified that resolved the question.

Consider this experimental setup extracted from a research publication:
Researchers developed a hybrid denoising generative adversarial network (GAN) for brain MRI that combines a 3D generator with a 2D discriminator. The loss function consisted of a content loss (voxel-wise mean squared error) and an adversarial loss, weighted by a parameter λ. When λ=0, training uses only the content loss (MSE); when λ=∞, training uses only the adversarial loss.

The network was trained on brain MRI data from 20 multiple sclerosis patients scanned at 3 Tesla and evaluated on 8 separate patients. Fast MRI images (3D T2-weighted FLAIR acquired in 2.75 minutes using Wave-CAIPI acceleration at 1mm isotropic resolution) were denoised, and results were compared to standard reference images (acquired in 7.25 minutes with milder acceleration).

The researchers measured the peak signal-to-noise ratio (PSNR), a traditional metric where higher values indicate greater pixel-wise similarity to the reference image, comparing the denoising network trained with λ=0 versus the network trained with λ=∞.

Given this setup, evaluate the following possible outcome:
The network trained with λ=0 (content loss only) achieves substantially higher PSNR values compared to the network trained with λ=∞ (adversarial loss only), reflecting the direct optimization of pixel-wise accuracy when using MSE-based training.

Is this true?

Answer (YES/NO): YES